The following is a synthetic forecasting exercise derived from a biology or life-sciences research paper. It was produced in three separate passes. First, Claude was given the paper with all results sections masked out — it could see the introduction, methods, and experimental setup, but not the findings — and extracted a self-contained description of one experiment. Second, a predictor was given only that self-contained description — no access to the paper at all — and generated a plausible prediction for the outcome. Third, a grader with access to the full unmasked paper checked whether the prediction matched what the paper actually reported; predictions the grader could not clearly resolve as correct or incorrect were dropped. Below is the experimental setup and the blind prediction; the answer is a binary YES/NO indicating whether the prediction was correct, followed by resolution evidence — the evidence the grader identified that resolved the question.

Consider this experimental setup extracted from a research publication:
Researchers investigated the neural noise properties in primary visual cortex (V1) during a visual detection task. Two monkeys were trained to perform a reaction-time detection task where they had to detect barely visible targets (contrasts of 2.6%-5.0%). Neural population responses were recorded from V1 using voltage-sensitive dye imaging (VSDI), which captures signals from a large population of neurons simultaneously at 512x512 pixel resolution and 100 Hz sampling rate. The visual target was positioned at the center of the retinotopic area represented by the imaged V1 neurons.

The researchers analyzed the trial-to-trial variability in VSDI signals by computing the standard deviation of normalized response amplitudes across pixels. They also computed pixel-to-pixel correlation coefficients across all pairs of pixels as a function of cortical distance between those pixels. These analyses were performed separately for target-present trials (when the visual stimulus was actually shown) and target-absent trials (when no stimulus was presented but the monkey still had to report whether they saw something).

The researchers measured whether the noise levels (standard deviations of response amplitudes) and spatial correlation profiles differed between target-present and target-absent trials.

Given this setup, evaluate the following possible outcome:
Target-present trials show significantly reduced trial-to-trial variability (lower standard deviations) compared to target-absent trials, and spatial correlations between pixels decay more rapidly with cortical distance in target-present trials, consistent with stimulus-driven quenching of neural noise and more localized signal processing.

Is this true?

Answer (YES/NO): NO